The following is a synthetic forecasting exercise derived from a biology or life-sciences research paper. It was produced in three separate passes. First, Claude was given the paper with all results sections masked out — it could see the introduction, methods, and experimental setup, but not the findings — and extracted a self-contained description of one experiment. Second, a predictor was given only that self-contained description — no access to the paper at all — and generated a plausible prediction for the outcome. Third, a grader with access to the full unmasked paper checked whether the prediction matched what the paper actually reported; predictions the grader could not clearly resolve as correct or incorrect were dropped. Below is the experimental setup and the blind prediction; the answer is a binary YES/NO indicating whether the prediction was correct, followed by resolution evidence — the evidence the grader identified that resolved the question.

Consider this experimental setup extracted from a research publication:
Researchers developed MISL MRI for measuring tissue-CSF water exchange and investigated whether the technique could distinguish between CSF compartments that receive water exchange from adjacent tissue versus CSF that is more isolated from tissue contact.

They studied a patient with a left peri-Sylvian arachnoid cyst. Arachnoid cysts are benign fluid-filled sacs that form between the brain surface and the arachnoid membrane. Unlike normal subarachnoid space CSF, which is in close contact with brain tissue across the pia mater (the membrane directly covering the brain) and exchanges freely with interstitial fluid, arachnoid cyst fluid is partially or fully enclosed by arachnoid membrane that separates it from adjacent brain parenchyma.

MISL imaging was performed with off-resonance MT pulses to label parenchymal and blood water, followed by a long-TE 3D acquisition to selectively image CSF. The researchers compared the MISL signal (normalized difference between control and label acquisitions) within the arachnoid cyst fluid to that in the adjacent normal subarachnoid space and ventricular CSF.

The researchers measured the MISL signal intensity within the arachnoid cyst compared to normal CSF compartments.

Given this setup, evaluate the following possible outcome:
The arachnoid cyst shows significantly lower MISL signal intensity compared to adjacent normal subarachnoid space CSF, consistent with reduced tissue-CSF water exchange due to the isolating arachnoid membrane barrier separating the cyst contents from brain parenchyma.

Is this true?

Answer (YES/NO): YES